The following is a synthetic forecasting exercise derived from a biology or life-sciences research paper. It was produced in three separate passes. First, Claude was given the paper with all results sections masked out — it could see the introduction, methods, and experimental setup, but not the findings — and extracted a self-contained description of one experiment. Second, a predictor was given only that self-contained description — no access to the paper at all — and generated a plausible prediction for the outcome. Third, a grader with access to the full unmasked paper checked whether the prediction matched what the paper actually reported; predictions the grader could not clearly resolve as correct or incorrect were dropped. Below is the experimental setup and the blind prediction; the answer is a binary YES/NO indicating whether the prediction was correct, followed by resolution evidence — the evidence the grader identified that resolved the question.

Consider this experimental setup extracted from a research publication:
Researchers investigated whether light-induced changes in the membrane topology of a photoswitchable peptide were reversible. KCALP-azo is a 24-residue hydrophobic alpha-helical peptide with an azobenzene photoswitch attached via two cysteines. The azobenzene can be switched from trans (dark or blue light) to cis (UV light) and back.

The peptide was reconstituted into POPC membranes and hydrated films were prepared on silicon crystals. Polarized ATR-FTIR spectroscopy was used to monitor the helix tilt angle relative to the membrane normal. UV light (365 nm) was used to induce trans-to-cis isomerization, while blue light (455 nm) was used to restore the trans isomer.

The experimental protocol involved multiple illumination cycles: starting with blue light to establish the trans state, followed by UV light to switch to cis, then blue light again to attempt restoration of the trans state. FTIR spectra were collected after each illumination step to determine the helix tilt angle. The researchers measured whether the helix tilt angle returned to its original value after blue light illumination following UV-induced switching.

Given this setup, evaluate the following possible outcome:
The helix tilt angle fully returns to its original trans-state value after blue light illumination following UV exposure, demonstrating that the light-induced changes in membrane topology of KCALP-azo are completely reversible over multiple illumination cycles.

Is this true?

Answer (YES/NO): YES